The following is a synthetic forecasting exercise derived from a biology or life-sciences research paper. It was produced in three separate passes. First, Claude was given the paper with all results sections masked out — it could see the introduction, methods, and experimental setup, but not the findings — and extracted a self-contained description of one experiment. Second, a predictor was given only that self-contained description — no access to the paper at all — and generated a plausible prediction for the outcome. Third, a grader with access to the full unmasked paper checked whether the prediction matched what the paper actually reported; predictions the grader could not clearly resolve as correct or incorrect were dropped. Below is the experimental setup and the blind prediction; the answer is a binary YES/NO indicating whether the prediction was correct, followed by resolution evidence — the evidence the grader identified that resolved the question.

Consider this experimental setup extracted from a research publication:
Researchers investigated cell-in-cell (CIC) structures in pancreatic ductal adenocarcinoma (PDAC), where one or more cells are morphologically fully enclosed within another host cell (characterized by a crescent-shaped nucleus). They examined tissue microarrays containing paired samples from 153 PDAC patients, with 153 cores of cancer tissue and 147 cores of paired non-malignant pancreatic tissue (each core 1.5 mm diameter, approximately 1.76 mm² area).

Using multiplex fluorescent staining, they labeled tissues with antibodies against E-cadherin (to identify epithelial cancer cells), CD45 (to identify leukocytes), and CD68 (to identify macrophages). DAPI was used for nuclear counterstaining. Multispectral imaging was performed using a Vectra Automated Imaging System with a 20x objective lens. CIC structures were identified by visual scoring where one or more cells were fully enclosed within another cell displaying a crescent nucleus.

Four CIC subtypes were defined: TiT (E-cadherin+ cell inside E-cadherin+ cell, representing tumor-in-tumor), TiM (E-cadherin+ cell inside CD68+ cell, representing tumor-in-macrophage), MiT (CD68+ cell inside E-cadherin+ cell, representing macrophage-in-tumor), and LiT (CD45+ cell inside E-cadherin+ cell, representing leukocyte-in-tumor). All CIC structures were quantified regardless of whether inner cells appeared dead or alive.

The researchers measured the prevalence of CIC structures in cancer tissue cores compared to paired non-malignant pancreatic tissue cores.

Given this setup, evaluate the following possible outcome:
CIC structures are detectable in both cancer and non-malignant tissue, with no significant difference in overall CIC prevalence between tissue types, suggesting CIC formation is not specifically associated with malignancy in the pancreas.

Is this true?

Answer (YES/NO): NO